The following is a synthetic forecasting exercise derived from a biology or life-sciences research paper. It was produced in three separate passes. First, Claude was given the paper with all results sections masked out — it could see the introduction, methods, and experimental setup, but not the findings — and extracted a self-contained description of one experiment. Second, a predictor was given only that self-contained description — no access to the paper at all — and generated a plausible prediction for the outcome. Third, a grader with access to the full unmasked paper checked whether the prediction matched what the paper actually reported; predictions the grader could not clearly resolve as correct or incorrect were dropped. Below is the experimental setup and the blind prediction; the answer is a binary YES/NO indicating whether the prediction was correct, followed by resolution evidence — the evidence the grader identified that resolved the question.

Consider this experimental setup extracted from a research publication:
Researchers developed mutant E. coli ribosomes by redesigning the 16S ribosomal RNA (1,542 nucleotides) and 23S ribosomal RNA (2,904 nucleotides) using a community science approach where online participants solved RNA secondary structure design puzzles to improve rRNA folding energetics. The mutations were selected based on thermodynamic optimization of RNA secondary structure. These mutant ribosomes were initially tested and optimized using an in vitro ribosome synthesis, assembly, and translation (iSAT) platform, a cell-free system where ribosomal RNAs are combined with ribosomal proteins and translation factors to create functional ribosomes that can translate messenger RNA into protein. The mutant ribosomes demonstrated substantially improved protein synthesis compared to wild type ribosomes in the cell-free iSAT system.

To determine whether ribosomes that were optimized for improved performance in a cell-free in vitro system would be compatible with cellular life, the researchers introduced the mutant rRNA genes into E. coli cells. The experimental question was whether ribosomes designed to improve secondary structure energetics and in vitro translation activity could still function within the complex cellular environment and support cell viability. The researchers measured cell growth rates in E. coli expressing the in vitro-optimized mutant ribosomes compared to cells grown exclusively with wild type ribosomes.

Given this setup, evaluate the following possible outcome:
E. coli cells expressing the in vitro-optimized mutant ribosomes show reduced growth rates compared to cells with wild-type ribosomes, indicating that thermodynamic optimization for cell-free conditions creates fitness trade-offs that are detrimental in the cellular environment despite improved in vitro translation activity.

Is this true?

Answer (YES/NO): NO